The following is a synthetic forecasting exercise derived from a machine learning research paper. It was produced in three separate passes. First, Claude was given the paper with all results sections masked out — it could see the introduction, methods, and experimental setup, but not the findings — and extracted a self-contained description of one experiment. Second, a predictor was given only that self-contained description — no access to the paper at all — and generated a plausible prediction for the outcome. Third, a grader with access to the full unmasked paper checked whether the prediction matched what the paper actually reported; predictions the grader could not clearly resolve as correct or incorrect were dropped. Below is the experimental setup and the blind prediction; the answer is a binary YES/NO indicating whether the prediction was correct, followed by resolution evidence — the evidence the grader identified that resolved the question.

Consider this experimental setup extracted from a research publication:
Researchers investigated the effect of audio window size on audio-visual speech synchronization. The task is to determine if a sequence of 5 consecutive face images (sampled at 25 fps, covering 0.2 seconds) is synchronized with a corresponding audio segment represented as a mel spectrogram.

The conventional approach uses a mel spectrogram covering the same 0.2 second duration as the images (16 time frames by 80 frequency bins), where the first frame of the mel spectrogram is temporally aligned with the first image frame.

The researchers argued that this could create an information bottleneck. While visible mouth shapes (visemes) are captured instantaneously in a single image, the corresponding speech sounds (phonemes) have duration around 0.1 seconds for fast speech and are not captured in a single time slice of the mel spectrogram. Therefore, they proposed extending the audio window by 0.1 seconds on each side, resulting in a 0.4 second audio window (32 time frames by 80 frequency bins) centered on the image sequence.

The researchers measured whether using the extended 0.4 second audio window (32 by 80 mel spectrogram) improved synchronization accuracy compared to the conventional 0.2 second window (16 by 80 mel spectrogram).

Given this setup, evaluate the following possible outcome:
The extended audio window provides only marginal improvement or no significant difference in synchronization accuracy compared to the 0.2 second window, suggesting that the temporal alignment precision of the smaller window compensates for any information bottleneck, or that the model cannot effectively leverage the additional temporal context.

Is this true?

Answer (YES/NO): NO